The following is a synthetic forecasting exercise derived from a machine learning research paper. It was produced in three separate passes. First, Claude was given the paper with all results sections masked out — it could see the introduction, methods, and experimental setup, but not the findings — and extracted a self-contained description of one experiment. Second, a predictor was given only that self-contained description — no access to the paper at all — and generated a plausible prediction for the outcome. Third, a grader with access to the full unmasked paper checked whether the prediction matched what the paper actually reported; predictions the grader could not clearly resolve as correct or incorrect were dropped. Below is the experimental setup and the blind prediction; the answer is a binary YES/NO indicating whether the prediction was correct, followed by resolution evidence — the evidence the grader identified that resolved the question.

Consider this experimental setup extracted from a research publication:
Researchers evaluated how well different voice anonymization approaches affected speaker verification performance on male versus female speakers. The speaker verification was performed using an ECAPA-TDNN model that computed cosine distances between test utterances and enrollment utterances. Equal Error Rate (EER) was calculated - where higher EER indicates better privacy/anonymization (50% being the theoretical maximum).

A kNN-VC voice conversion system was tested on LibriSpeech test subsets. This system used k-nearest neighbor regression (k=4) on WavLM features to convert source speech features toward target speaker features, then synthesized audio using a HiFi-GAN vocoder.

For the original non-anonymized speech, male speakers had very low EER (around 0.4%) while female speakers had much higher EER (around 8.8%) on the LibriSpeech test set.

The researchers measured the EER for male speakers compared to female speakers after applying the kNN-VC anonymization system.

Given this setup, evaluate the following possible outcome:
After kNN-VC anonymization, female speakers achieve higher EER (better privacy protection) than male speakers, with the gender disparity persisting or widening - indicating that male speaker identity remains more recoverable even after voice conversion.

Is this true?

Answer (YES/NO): NO